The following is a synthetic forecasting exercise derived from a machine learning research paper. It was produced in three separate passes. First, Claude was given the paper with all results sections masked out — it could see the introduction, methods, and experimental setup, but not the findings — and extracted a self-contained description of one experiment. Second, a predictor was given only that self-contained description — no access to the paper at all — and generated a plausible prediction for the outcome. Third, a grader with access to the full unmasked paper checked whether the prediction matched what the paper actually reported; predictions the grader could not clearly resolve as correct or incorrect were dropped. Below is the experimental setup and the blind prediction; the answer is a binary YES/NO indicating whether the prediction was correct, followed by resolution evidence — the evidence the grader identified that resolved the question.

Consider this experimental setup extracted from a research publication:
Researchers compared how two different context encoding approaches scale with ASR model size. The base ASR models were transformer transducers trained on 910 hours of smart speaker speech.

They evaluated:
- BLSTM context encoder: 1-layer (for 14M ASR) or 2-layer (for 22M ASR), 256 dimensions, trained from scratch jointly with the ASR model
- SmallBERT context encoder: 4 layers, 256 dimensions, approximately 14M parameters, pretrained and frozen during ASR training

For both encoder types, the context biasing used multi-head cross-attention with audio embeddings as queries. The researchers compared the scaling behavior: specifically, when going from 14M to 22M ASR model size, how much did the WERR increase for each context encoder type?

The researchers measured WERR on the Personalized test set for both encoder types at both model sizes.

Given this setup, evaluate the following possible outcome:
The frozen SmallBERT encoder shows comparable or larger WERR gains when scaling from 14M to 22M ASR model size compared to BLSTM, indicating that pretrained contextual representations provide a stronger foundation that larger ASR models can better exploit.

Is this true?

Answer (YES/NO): YES